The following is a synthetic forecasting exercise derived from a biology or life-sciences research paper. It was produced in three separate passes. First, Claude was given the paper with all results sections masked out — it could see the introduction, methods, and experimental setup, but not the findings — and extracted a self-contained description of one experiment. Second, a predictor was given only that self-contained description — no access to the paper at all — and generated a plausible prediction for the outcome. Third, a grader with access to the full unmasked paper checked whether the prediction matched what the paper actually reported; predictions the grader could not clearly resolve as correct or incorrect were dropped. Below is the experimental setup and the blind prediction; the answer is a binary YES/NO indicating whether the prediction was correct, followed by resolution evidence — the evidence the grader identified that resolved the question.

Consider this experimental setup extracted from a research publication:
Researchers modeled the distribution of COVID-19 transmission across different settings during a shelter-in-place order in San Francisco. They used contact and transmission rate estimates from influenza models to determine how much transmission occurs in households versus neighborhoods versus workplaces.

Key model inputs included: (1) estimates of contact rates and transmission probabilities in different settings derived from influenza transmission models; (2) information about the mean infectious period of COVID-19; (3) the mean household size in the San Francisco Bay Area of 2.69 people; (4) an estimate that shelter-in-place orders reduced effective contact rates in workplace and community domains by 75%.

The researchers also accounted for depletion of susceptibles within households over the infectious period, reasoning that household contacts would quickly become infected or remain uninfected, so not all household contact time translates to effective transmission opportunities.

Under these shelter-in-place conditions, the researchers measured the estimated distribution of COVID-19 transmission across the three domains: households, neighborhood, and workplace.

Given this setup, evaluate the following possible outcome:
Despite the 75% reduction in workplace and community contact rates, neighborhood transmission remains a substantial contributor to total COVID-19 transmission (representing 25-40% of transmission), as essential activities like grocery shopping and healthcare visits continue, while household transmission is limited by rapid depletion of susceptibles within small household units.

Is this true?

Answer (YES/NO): NO